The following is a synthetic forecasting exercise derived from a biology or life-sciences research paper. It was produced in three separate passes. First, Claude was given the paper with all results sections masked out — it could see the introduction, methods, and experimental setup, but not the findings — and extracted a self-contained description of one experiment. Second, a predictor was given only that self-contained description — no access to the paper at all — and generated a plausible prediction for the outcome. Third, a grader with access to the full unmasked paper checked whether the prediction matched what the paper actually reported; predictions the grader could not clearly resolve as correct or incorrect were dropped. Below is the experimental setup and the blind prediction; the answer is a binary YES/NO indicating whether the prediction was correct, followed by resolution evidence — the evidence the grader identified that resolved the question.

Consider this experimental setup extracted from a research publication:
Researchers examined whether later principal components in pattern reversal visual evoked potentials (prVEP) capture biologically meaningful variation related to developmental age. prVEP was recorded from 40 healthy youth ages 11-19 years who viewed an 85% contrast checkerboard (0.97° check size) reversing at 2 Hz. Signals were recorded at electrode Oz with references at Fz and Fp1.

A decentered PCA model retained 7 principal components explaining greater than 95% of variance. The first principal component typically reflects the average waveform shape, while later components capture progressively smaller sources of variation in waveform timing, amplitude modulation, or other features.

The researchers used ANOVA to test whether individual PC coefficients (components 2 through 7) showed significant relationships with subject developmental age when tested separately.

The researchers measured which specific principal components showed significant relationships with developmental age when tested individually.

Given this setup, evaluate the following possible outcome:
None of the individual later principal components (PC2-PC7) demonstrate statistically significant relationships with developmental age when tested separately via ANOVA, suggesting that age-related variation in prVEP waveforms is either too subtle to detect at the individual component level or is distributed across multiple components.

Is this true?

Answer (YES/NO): NO